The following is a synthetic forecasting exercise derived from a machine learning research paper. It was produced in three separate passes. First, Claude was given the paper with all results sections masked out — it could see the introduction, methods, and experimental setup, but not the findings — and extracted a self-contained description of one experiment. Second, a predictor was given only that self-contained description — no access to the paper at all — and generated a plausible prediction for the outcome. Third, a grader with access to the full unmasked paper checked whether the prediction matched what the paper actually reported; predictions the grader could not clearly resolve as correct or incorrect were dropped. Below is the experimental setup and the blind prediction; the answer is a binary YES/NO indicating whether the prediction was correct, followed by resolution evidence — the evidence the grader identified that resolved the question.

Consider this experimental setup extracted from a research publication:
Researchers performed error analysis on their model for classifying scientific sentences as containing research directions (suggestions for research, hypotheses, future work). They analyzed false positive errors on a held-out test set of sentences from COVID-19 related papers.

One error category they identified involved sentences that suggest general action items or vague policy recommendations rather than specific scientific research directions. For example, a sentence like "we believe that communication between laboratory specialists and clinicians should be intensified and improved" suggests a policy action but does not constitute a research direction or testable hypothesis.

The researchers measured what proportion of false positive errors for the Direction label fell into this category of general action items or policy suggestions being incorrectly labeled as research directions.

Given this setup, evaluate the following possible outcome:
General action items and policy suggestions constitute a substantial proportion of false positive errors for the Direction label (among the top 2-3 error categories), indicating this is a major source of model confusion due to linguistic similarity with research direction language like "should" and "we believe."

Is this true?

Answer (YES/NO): YES